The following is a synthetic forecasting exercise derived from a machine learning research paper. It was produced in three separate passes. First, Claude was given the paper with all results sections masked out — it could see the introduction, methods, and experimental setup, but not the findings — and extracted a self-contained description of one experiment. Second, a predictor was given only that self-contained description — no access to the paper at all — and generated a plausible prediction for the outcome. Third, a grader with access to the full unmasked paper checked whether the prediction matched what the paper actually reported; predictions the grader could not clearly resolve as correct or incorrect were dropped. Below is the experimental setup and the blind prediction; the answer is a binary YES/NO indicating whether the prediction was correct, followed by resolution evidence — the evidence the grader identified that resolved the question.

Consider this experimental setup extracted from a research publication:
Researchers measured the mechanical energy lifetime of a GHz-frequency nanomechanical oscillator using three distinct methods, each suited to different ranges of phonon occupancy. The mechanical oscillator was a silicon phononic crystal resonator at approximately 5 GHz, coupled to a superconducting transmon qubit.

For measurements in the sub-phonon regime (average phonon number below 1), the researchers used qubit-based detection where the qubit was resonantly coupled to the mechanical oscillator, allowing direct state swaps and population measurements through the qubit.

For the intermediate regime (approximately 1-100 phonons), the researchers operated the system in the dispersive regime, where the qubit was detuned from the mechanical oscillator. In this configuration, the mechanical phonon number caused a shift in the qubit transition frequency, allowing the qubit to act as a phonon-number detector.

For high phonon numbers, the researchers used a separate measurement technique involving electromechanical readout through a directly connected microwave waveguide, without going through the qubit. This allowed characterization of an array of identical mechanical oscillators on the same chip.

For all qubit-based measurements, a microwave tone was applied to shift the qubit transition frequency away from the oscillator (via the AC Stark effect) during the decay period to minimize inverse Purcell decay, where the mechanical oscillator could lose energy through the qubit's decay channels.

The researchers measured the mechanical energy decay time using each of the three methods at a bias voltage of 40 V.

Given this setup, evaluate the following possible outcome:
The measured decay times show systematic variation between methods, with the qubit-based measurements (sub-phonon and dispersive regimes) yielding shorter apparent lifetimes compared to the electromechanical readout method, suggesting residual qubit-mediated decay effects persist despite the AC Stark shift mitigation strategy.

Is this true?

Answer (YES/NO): NO